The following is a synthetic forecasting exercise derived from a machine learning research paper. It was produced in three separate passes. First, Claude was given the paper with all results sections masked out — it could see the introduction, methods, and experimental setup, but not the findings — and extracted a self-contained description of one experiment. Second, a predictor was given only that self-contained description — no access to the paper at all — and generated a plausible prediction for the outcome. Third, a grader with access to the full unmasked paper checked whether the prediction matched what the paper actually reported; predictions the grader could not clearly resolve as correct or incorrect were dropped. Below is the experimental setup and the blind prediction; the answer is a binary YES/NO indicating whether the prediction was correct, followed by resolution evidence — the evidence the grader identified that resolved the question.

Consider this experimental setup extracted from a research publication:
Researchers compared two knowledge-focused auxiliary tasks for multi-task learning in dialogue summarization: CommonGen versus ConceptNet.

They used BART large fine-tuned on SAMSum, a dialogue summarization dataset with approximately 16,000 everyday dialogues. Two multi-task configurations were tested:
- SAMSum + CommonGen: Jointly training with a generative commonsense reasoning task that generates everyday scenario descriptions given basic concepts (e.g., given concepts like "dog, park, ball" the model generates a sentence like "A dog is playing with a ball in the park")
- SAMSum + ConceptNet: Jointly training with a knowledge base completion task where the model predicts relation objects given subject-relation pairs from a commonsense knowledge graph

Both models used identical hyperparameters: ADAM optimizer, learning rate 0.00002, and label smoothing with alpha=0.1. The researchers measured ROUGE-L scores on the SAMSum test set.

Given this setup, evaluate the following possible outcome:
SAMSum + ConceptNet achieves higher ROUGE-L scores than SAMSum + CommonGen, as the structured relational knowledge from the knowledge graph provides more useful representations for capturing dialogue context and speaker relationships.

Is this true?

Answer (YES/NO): YES